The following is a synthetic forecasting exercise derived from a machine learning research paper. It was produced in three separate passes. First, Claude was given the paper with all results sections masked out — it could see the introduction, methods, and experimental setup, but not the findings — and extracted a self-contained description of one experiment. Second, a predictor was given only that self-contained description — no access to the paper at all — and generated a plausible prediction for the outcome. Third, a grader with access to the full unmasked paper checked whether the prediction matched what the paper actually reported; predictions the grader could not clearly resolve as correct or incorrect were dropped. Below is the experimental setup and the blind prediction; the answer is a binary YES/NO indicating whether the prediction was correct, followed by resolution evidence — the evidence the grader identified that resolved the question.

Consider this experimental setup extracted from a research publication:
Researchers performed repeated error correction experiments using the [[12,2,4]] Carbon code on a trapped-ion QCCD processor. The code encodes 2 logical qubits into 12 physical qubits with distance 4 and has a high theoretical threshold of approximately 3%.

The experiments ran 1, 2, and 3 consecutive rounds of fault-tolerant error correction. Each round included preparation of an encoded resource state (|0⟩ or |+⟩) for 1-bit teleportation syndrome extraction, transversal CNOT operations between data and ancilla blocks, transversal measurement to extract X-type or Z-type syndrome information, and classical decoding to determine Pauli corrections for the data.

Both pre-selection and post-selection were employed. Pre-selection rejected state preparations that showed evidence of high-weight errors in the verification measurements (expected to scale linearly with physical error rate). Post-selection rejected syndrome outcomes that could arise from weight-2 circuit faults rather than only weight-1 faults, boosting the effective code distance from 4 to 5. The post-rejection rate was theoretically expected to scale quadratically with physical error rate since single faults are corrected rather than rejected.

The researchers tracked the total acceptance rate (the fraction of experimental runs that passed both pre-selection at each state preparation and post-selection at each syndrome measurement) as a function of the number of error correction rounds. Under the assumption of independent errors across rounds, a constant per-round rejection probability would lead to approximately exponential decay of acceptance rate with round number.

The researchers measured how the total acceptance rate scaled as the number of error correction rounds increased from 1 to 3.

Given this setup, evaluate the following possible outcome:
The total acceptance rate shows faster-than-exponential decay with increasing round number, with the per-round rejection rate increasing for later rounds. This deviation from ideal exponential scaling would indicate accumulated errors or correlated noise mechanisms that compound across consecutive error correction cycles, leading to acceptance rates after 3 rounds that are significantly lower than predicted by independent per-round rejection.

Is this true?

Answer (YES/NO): NO